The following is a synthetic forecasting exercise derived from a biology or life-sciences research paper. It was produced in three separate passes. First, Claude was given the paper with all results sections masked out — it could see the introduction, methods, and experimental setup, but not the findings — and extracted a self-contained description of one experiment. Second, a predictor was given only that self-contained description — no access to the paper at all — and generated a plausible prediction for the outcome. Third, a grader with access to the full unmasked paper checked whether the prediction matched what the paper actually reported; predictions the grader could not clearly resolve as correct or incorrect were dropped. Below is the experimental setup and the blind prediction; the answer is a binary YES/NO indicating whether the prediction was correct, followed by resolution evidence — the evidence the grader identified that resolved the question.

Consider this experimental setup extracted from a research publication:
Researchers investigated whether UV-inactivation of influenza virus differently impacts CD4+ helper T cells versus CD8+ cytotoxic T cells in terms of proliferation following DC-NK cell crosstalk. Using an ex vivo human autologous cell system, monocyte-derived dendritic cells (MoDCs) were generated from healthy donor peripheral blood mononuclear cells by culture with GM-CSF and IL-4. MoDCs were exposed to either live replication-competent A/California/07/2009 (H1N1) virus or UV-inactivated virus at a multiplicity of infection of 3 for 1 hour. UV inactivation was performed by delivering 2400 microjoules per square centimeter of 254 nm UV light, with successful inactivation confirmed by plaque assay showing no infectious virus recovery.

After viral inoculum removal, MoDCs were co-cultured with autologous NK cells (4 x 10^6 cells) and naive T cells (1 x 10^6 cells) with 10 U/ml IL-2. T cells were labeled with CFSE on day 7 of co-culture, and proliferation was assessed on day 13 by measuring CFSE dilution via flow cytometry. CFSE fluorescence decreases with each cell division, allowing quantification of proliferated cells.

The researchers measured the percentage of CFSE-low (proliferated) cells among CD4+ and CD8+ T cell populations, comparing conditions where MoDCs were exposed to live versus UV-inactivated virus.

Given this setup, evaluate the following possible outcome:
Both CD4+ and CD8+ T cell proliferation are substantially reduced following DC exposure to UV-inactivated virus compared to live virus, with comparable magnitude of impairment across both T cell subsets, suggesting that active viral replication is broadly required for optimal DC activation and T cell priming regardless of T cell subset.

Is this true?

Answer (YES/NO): NO